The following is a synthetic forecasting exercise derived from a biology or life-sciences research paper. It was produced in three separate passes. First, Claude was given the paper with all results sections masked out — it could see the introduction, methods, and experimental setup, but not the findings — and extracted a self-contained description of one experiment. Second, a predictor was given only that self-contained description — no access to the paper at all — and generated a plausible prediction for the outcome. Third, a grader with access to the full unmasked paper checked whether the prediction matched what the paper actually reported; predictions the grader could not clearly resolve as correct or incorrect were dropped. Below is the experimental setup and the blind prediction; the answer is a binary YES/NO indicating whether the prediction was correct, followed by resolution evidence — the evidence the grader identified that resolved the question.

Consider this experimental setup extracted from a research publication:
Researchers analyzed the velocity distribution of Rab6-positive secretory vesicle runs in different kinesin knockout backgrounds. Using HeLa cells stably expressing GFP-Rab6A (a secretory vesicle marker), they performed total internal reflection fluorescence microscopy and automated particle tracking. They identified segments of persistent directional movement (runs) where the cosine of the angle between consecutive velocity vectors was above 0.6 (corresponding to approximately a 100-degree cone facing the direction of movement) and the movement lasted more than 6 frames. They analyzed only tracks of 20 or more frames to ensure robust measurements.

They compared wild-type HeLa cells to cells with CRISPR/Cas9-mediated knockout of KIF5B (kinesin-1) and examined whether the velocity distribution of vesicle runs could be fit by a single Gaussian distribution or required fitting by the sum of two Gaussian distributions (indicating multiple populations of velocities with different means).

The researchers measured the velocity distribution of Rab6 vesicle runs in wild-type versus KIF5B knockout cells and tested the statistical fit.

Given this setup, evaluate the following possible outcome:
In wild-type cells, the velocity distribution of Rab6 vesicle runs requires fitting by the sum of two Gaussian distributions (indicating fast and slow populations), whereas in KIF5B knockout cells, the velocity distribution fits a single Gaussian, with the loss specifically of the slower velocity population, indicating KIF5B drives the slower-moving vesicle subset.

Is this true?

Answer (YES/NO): NO